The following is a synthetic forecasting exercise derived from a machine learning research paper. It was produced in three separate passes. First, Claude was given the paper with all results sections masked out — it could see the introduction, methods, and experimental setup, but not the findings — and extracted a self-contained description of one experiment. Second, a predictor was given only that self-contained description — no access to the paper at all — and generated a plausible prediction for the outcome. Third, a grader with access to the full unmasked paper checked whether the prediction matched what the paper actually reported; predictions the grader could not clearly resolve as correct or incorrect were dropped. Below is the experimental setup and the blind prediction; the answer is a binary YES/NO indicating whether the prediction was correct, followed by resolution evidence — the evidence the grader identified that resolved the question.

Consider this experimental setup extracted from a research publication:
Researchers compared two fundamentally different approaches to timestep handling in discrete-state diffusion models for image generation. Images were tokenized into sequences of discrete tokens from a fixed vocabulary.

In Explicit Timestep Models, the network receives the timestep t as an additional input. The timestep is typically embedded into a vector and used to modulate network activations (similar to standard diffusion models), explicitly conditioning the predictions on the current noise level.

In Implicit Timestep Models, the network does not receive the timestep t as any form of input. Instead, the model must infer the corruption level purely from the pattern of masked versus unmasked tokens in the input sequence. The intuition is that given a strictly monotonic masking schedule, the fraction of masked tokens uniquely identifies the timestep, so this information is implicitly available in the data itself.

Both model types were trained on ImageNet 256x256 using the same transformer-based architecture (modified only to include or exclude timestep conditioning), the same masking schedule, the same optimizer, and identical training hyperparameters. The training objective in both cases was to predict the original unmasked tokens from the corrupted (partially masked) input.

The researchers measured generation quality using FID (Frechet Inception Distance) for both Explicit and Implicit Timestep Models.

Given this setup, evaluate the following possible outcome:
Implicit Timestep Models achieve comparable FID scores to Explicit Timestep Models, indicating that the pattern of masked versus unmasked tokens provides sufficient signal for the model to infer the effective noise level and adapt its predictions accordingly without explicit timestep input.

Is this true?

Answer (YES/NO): YES